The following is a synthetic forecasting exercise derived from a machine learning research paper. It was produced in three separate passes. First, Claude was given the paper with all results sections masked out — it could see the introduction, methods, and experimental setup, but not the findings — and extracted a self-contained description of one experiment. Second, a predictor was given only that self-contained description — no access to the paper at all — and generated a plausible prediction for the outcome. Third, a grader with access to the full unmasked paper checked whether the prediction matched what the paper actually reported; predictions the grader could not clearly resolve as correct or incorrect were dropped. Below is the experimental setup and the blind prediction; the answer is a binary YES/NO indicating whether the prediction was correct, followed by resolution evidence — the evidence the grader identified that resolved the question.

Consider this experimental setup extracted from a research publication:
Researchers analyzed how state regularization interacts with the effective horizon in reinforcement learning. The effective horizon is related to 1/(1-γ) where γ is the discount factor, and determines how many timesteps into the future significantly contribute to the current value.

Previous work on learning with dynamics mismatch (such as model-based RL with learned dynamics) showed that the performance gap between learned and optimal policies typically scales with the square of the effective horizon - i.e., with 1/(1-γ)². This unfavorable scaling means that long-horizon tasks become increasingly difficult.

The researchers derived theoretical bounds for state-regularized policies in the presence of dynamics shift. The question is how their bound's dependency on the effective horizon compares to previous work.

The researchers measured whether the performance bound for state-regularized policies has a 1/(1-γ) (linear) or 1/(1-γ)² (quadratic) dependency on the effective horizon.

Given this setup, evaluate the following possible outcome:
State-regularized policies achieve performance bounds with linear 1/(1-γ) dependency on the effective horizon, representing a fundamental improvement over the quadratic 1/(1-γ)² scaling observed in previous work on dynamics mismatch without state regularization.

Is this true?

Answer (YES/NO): YES